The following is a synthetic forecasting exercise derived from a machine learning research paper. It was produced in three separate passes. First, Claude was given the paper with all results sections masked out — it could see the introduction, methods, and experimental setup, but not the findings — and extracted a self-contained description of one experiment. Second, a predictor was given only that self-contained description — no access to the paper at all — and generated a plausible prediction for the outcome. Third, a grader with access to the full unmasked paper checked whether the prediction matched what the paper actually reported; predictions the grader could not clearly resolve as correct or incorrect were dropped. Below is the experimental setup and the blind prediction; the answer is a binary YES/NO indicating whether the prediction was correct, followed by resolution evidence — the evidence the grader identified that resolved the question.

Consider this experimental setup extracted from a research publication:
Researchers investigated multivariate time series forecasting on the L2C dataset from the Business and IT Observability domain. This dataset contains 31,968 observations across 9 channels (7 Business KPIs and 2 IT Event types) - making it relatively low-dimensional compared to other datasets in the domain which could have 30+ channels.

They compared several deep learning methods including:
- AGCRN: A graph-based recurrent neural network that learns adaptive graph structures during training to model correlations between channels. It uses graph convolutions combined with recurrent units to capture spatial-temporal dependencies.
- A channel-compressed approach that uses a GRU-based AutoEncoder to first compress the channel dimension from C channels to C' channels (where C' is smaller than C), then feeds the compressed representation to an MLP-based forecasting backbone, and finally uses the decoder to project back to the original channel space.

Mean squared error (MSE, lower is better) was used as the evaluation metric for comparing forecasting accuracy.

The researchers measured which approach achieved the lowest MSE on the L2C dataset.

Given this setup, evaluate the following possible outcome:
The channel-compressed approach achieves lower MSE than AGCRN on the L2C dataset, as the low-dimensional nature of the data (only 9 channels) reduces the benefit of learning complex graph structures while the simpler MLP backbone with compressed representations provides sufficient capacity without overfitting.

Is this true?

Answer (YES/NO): NO